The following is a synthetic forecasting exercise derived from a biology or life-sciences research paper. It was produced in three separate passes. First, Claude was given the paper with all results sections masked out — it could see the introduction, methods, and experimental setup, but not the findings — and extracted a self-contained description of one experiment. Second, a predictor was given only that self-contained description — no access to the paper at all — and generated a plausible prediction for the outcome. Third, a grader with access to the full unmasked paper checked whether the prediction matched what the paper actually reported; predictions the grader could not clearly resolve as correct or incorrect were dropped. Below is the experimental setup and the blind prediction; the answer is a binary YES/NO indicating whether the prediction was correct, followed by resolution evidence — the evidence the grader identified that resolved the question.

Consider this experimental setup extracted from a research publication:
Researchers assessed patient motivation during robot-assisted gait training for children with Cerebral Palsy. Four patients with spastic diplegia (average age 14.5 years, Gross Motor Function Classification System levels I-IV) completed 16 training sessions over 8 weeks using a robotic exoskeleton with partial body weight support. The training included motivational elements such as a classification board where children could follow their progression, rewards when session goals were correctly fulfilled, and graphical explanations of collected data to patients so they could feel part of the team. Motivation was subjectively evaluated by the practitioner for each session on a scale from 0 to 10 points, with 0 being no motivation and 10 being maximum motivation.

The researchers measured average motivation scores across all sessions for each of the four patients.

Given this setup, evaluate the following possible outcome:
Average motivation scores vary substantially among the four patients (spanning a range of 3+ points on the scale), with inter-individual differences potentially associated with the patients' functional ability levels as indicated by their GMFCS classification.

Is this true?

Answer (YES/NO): NO